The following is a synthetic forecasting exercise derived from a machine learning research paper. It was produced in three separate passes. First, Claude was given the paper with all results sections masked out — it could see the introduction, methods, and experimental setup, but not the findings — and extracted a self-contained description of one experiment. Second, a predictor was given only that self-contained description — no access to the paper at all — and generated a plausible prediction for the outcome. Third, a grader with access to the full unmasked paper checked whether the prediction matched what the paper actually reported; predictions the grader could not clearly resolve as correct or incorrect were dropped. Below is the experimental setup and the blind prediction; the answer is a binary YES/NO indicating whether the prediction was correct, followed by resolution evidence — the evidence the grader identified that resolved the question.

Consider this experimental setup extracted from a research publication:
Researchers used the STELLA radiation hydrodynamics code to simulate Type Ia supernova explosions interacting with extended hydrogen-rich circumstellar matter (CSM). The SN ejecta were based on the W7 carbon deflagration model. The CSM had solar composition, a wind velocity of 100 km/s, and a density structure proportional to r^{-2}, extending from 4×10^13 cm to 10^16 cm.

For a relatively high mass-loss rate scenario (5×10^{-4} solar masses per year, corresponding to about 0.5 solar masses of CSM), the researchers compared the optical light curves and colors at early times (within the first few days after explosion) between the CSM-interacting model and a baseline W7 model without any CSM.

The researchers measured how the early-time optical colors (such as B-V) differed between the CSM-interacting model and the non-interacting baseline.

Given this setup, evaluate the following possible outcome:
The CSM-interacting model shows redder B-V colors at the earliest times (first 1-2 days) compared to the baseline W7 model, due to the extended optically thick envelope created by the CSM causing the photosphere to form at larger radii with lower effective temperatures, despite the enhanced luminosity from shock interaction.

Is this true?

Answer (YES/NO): NO